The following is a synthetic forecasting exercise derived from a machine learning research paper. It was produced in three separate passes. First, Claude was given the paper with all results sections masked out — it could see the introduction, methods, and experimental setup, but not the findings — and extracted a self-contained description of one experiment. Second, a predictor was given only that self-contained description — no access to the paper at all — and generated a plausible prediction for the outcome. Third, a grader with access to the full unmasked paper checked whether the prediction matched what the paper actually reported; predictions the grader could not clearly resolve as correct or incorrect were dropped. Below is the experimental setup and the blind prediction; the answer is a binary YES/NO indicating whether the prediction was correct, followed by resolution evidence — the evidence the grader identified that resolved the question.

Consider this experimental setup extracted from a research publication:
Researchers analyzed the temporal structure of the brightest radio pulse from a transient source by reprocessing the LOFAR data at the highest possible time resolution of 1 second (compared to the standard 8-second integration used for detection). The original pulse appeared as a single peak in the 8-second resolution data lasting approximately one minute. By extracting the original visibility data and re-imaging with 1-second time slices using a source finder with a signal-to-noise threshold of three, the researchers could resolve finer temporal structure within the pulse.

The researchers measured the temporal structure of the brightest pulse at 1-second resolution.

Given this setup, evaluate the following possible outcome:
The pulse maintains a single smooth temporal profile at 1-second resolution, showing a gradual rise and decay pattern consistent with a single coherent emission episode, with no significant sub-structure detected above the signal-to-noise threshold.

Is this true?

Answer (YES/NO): NO